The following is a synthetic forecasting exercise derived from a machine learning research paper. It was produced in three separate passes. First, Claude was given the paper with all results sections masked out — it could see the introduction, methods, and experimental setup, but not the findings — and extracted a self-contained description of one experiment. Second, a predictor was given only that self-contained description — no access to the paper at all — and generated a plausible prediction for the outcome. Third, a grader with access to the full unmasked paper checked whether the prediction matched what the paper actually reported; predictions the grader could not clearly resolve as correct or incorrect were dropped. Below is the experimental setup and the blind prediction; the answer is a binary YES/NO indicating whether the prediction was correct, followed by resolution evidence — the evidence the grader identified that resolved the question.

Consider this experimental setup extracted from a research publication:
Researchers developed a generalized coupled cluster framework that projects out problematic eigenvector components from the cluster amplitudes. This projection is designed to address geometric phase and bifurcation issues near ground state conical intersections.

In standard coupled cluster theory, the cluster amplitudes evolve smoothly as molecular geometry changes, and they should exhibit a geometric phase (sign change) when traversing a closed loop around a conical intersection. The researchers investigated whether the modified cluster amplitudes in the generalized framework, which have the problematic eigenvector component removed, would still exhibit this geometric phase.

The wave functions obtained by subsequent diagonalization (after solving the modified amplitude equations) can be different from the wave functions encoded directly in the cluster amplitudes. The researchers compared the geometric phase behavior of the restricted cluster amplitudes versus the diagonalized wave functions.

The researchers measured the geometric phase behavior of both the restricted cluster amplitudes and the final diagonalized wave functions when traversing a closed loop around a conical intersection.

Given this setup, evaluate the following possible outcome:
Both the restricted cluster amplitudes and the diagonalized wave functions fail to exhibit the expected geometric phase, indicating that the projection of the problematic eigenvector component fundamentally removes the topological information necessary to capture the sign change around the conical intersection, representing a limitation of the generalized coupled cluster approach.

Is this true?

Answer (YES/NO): NO